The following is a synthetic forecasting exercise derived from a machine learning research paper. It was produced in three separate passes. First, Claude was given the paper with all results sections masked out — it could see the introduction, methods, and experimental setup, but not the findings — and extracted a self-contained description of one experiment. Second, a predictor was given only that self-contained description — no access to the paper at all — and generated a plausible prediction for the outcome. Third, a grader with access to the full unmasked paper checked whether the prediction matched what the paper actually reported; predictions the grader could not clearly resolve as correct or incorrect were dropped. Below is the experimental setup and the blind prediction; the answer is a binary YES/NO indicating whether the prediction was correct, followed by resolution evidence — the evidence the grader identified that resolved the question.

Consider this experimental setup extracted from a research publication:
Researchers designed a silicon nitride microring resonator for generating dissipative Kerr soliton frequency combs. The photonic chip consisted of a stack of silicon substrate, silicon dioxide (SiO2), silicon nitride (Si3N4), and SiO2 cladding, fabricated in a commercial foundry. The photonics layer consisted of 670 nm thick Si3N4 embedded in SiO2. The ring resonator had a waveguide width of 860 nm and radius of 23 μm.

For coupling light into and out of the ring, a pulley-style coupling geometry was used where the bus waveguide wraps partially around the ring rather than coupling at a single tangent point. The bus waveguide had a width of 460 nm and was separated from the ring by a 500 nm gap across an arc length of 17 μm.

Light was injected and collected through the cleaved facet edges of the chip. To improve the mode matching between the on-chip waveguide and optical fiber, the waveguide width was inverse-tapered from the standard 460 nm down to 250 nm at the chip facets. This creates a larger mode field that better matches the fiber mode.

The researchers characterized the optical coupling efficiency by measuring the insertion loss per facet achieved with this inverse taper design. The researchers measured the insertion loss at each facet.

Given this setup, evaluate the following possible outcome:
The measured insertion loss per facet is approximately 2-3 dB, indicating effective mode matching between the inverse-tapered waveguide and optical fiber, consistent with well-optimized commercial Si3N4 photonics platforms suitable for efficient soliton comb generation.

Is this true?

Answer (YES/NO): YES